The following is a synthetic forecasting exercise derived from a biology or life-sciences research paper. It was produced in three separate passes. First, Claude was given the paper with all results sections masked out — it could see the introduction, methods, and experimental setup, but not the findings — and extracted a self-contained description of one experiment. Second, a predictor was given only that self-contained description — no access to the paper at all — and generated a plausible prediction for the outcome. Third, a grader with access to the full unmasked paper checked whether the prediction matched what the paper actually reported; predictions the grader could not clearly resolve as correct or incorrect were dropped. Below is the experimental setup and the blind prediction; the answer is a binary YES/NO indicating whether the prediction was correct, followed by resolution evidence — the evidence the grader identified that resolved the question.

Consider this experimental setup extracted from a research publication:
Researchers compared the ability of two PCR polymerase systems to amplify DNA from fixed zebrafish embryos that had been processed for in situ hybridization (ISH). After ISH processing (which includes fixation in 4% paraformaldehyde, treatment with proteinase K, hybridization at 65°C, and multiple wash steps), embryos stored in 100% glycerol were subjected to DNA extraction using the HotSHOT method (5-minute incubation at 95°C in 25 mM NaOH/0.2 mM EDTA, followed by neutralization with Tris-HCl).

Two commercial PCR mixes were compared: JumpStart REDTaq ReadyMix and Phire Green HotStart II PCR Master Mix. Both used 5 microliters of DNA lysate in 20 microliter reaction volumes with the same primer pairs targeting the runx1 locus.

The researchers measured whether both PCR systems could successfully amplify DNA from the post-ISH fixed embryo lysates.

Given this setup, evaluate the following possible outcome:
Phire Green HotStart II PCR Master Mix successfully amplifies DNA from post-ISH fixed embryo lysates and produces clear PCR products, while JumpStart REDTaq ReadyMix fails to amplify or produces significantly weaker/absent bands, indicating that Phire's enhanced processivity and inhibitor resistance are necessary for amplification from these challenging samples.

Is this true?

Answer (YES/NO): NO